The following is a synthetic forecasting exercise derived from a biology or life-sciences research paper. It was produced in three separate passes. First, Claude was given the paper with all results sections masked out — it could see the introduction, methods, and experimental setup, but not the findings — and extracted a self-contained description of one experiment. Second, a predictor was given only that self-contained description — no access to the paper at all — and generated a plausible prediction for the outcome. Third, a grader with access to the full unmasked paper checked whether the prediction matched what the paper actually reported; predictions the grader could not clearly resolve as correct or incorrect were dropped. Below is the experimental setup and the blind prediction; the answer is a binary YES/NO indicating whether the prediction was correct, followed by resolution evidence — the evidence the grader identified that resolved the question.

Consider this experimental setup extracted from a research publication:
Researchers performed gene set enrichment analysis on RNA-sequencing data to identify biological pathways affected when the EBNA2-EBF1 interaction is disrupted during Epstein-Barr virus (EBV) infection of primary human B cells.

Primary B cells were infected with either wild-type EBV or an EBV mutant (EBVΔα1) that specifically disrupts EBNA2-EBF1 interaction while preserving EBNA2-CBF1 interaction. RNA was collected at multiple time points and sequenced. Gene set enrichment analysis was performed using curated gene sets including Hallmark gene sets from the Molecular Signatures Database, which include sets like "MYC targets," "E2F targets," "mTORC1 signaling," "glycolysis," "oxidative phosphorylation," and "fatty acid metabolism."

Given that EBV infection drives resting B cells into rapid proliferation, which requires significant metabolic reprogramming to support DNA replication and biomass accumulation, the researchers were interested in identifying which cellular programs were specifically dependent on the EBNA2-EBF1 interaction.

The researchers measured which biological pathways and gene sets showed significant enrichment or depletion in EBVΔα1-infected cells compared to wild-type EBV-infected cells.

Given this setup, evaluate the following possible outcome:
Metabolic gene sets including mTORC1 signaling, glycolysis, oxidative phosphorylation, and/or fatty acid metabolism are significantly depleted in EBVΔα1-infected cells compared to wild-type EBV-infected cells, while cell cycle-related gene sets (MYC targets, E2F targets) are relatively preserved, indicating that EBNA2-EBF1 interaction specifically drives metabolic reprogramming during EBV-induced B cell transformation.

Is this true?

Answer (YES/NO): NO